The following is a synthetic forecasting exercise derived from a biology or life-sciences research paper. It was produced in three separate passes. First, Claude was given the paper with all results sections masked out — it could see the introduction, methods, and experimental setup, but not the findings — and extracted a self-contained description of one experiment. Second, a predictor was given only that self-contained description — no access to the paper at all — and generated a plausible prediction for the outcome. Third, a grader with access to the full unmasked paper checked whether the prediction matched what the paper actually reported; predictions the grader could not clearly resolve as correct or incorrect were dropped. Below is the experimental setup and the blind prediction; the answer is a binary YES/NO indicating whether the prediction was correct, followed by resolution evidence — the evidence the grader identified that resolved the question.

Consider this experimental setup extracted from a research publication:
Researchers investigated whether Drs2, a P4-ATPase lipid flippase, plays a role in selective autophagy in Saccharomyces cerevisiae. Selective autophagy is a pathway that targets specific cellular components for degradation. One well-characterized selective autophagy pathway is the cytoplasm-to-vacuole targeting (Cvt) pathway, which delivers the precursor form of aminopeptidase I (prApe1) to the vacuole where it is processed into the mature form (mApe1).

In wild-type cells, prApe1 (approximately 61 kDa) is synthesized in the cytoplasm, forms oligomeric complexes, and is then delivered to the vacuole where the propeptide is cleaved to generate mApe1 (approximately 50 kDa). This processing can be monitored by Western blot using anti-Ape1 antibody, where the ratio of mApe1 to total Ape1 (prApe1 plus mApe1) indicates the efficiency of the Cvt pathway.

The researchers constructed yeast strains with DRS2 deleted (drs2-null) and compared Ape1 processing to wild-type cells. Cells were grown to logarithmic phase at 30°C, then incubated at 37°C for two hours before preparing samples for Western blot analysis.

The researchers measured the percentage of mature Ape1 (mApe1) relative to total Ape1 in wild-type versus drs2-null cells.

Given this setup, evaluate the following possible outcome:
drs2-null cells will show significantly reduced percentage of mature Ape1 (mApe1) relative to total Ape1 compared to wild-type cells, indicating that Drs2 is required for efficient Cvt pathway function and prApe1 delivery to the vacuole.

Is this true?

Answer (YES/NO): NO